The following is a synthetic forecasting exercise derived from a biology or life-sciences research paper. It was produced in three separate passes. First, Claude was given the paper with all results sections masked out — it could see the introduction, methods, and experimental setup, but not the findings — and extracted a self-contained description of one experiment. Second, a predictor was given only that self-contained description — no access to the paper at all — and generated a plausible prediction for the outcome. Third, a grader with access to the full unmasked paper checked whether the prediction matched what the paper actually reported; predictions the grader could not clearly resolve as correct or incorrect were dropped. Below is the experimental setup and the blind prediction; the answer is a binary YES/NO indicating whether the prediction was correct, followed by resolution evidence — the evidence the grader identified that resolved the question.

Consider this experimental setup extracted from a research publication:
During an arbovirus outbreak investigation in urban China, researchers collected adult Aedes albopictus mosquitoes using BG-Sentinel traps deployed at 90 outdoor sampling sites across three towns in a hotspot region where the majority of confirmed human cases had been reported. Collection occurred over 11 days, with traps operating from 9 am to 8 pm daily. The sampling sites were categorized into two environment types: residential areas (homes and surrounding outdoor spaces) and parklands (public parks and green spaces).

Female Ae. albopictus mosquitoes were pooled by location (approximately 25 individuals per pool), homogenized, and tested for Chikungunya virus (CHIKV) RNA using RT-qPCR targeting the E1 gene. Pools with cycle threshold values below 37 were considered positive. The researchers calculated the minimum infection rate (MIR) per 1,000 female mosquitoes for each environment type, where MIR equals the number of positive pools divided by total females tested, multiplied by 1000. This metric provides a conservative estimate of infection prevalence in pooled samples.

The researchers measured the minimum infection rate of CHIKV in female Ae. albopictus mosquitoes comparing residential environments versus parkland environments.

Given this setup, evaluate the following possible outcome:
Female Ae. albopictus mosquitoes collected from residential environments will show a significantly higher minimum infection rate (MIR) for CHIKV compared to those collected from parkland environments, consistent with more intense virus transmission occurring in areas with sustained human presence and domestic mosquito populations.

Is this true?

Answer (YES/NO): NO